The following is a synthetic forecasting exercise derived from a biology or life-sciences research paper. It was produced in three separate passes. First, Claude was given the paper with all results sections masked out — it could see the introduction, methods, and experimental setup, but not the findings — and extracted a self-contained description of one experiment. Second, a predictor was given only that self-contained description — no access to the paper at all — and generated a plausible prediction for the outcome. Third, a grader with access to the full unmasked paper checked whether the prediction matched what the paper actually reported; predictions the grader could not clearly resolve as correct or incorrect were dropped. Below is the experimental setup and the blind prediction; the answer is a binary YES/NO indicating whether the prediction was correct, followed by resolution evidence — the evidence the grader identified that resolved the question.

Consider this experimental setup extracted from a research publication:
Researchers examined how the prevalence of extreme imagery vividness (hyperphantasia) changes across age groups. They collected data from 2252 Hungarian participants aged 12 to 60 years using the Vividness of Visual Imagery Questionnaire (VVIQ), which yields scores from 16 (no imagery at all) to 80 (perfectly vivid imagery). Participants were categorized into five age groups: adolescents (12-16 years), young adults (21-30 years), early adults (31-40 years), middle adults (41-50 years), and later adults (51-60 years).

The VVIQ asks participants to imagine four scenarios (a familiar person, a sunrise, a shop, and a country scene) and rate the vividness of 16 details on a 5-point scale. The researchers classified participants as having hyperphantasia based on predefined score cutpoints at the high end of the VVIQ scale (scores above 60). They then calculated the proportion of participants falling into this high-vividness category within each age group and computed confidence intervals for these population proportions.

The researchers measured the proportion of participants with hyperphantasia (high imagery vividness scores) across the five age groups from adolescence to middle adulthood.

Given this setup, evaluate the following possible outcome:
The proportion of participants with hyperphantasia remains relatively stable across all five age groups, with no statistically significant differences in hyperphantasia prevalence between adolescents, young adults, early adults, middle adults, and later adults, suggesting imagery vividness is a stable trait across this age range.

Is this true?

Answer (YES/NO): NO